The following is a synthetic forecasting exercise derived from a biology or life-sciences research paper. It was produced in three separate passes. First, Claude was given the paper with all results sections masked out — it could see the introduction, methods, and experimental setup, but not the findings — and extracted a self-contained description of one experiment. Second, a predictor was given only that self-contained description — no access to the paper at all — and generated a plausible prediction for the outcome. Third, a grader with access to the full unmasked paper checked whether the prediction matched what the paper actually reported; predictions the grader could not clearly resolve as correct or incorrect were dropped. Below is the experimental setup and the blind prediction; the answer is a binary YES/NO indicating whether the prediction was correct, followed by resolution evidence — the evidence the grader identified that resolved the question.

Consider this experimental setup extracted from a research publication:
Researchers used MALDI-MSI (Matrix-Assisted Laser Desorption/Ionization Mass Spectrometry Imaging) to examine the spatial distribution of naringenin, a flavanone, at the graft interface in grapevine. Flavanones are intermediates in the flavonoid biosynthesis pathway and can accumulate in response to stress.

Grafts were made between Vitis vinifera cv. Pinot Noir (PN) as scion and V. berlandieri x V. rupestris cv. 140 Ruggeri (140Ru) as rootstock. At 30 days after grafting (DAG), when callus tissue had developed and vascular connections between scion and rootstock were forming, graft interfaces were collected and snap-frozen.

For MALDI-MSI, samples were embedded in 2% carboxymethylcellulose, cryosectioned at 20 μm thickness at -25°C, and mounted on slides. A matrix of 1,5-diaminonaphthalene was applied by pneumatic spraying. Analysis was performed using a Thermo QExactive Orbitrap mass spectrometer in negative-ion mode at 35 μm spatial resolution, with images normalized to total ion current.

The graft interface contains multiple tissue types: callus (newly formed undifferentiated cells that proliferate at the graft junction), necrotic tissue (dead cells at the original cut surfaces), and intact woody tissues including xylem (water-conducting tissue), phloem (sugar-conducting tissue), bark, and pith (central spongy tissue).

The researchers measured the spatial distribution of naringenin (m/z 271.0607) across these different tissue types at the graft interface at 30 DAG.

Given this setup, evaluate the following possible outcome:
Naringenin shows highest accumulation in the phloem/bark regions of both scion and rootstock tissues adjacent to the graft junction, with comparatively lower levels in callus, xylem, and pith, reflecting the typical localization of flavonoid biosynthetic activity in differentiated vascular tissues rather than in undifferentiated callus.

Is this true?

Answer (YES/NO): NO